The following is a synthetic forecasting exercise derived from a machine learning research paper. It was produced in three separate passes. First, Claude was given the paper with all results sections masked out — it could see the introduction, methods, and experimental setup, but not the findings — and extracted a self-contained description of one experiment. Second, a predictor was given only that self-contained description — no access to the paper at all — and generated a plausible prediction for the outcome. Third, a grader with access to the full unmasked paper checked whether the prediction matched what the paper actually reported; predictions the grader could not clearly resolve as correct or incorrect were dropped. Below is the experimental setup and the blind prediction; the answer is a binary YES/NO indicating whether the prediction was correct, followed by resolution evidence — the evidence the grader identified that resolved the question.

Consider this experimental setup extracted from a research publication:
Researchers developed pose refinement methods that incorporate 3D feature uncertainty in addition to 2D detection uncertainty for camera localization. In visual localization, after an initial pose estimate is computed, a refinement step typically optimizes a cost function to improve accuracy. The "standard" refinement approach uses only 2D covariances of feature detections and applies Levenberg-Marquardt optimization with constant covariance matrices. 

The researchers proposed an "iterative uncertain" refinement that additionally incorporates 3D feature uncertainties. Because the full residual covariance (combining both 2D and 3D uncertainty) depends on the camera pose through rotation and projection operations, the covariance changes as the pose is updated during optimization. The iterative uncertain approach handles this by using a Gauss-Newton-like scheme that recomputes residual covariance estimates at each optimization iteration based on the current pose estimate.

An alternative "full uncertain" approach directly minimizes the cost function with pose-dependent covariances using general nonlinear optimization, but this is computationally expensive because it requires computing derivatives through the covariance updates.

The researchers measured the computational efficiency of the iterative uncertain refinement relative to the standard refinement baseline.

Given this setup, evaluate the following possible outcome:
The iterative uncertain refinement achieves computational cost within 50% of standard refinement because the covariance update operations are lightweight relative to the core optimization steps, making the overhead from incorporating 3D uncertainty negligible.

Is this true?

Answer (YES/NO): YES